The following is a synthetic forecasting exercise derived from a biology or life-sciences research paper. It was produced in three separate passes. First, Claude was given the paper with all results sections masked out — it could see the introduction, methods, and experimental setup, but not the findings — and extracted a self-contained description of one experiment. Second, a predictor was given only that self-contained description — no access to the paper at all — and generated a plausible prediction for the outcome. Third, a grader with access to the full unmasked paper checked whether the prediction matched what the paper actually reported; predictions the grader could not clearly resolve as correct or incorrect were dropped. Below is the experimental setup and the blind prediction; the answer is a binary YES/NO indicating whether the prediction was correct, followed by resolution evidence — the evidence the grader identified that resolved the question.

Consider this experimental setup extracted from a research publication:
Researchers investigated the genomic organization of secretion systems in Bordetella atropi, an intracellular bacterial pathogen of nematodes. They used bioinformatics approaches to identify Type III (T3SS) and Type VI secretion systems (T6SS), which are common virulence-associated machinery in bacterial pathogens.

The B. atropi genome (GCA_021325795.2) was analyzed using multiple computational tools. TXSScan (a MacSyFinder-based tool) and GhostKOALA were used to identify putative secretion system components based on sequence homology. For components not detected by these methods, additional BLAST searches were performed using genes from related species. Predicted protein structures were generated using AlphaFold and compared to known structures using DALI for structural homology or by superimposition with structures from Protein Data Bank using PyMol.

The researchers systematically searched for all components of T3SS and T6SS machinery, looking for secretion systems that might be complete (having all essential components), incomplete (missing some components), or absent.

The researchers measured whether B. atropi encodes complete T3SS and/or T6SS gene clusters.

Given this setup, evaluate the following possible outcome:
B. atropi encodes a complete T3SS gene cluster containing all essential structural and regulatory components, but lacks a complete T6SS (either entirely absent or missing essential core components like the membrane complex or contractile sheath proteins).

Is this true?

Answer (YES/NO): NO